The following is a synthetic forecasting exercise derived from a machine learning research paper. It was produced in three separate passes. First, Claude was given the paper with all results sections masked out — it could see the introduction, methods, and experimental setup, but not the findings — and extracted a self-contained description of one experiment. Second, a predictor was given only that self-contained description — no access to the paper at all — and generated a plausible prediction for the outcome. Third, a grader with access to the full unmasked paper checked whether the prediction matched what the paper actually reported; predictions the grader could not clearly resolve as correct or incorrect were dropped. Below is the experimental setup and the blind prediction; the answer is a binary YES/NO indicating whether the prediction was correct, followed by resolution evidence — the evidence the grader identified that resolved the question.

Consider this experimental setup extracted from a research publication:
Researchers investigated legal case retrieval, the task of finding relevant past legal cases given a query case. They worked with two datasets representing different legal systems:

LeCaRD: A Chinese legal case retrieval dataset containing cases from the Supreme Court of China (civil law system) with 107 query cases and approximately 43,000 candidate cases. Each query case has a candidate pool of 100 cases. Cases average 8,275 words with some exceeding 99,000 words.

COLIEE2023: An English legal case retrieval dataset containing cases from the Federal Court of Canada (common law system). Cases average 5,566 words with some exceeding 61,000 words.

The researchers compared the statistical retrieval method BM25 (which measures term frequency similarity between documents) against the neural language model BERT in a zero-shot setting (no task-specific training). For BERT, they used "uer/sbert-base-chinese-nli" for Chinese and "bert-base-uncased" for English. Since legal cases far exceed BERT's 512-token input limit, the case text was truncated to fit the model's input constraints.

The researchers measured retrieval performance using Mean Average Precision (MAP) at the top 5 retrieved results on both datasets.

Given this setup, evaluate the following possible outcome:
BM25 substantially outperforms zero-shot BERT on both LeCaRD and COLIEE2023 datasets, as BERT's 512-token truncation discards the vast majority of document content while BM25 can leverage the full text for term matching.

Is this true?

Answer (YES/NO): NO